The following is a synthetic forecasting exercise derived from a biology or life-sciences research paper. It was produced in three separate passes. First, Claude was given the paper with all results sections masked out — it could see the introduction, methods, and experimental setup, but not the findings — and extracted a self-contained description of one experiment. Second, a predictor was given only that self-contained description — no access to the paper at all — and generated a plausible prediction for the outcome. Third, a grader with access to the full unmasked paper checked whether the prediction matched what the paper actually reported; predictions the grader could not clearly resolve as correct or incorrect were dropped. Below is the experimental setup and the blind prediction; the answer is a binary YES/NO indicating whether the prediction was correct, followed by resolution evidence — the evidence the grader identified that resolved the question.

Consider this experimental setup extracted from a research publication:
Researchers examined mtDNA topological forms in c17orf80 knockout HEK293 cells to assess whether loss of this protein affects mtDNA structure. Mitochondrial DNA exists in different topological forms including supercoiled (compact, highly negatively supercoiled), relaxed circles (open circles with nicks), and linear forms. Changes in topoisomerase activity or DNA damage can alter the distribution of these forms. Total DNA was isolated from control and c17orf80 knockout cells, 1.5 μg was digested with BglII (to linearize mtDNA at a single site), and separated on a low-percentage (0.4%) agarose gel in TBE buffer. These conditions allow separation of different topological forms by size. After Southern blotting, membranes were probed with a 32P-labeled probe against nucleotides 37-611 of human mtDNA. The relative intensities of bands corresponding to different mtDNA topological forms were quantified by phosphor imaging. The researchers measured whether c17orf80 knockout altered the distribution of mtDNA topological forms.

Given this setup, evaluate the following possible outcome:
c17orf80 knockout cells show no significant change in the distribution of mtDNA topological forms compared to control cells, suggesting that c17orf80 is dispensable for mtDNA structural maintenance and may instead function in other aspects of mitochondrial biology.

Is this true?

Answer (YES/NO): NO